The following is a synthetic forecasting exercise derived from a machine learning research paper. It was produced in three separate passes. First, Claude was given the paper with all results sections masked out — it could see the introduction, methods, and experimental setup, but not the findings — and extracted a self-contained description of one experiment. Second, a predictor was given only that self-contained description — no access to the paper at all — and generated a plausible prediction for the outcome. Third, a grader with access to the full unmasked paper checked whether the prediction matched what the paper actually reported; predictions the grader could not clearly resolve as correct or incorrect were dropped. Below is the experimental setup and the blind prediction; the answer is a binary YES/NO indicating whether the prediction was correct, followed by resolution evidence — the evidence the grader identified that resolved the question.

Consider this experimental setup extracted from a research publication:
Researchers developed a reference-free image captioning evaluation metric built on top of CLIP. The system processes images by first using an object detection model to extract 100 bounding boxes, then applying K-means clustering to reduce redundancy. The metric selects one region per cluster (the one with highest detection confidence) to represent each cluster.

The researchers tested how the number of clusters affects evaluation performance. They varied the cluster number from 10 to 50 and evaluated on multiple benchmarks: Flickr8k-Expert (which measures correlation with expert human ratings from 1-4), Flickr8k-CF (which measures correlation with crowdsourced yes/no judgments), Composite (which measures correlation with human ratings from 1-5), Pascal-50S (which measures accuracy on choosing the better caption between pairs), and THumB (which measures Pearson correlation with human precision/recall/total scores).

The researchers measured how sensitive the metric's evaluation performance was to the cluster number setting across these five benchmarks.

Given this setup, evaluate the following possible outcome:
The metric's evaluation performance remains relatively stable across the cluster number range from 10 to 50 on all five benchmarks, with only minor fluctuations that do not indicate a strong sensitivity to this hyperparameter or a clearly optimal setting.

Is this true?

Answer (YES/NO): YES